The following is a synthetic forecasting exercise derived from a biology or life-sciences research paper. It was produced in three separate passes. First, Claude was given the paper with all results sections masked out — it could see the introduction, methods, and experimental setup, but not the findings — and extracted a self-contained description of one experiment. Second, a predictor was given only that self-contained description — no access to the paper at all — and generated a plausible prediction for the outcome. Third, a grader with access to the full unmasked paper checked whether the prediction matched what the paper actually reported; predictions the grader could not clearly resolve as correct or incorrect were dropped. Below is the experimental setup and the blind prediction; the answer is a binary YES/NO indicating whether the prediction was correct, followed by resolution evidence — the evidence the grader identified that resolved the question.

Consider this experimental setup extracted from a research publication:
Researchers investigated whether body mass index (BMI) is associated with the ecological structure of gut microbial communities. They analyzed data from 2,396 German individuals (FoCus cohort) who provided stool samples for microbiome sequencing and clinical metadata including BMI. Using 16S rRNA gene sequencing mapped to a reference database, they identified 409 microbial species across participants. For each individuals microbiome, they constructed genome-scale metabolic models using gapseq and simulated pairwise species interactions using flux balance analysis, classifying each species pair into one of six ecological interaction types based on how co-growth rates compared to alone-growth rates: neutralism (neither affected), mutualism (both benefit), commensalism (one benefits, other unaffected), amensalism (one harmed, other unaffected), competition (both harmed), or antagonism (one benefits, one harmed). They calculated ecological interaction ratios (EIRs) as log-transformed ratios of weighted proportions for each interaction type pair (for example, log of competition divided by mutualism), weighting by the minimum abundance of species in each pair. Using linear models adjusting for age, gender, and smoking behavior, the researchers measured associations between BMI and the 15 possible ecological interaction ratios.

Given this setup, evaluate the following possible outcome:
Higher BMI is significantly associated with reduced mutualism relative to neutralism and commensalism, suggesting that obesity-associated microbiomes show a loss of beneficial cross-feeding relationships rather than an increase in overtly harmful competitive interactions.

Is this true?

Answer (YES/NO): NO